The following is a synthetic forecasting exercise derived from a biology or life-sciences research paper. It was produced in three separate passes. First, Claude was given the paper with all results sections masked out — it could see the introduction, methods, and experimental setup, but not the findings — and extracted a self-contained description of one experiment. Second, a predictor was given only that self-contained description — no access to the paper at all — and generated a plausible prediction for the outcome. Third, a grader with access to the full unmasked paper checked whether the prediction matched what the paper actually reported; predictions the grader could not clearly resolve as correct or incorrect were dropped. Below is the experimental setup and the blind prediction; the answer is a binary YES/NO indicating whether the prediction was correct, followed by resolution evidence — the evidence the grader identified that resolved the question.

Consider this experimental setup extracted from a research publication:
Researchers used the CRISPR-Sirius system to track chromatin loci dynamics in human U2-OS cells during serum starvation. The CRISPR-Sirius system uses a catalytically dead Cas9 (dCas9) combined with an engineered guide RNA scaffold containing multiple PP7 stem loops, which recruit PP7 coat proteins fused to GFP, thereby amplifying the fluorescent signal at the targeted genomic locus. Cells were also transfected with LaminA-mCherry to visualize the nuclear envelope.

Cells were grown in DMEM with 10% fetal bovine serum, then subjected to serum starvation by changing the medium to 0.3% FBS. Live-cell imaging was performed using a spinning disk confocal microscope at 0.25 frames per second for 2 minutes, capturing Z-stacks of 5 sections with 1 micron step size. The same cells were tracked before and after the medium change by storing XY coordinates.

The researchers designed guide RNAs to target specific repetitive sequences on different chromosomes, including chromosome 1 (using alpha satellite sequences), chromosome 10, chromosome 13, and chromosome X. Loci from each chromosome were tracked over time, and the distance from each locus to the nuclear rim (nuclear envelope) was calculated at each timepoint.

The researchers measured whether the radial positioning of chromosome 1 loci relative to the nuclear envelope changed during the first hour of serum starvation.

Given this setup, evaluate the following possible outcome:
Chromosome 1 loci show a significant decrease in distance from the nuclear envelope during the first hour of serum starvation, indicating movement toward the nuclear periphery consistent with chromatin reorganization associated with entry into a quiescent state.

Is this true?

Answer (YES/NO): YES